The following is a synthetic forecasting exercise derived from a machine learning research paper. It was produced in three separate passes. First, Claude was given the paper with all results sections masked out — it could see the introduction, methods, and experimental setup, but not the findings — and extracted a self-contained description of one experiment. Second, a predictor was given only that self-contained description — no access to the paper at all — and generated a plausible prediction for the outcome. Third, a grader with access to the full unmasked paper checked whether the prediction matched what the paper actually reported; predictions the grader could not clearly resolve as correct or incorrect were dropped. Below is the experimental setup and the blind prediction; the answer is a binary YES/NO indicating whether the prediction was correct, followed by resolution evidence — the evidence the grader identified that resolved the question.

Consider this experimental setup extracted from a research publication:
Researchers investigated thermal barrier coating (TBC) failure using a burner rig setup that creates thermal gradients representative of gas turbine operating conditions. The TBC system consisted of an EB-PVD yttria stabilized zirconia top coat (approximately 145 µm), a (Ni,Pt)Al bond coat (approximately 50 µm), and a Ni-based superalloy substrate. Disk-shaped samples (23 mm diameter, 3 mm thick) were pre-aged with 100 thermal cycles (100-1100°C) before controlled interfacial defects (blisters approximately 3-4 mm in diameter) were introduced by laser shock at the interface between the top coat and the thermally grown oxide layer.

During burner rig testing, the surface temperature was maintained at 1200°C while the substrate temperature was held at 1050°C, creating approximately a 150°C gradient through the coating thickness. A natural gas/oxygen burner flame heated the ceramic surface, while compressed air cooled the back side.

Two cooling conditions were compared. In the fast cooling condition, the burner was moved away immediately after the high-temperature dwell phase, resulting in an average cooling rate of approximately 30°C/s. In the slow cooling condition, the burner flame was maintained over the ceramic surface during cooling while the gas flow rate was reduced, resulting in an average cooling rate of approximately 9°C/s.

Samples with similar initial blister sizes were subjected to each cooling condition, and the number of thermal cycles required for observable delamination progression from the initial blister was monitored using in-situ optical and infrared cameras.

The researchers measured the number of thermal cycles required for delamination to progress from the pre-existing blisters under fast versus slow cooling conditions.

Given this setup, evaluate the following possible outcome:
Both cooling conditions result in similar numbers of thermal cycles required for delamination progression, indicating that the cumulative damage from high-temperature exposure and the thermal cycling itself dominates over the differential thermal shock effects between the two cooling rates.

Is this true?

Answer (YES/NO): NO